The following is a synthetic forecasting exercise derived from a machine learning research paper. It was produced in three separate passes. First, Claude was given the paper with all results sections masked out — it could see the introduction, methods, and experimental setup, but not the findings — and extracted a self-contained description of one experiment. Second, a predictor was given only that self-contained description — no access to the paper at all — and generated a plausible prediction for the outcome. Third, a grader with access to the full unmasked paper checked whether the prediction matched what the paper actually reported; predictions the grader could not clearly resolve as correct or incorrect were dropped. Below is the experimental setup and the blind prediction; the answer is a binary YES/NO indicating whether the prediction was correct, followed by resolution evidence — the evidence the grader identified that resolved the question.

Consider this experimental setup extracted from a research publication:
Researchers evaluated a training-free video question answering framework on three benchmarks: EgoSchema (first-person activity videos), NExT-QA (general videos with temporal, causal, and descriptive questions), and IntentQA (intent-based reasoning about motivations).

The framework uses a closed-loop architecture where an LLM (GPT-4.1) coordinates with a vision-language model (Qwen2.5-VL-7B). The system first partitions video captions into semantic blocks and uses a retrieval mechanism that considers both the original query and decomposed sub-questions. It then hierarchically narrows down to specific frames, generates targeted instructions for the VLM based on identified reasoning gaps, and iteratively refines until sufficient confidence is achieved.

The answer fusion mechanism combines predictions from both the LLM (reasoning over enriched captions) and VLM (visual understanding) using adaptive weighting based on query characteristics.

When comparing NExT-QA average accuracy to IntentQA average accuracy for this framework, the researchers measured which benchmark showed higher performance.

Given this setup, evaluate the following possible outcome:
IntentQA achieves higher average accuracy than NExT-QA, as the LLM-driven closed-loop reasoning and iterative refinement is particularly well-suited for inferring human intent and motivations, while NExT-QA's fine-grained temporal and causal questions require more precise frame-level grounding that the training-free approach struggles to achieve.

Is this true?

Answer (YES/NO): NO